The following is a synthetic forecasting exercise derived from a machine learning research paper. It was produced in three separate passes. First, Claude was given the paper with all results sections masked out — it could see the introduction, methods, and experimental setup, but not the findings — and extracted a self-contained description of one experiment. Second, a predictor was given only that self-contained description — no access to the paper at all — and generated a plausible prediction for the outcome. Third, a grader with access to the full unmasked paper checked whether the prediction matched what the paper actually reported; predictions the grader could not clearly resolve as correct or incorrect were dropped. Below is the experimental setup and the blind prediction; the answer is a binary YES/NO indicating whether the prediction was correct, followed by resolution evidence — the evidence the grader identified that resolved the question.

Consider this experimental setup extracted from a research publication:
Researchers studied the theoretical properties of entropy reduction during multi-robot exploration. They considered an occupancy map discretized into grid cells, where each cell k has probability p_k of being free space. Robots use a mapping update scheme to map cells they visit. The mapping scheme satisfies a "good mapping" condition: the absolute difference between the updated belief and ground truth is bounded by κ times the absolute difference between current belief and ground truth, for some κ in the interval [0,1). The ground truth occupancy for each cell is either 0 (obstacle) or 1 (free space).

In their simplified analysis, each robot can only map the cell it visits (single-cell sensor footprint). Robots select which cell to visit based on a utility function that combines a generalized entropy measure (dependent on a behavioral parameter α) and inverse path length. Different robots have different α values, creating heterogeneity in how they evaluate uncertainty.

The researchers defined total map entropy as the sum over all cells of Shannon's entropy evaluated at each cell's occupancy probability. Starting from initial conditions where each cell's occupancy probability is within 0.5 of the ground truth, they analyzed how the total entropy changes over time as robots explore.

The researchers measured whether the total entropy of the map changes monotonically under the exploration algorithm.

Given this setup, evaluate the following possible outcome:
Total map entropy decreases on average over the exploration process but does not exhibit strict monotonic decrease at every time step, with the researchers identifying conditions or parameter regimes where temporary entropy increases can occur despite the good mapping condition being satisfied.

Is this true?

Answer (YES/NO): NO